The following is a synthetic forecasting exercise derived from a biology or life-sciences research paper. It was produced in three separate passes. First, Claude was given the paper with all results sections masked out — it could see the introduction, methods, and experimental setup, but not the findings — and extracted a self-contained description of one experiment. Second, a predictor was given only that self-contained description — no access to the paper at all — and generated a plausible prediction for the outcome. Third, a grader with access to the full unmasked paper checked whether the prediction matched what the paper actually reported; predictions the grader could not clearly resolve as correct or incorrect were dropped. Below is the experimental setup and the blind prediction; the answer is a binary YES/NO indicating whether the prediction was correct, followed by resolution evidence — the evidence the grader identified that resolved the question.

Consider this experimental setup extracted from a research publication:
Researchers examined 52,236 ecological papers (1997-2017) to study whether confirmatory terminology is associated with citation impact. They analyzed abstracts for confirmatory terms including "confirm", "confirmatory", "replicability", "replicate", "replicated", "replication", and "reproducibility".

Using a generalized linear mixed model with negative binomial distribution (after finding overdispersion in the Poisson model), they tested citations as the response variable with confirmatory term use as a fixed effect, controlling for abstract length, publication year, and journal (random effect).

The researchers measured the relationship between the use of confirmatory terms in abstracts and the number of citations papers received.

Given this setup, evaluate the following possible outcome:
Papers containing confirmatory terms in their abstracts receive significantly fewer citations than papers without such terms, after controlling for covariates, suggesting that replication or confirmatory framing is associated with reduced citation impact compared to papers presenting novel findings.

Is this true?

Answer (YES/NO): NO